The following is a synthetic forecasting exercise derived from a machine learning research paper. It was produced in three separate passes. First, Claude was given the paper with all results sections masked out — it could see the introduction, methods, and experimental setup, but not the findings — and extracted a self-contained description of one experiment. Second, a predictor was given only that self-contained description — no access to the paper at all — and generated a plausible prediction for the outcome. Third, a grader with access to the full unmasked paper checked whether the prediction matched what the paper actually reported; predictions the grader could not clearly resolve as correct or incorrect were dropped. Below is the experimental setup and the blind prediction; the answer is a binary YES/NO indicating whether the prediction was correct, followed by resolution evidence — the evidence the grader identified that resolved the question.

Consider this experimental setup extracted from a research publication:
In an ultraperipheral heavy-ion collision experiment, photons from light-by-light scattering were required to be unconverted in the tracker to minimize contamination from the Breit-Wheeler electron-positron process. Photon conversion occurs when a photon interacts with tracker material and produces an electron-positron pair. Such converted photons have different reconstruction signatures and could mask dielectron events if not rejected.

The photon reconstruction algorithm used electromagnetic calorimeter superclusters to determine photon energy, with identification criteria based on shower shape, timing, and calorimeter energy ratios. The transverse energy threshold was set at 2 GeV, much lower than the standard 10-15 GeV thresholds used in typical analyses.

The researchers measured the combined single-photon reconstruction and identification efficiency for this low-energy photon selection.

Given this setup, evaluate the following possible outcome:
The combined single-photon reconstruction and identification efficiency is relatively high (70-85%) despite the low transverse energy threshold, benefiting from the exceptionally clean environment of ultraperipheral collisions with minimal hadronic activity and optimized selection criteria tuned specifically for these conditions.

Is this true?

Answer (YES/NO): NO